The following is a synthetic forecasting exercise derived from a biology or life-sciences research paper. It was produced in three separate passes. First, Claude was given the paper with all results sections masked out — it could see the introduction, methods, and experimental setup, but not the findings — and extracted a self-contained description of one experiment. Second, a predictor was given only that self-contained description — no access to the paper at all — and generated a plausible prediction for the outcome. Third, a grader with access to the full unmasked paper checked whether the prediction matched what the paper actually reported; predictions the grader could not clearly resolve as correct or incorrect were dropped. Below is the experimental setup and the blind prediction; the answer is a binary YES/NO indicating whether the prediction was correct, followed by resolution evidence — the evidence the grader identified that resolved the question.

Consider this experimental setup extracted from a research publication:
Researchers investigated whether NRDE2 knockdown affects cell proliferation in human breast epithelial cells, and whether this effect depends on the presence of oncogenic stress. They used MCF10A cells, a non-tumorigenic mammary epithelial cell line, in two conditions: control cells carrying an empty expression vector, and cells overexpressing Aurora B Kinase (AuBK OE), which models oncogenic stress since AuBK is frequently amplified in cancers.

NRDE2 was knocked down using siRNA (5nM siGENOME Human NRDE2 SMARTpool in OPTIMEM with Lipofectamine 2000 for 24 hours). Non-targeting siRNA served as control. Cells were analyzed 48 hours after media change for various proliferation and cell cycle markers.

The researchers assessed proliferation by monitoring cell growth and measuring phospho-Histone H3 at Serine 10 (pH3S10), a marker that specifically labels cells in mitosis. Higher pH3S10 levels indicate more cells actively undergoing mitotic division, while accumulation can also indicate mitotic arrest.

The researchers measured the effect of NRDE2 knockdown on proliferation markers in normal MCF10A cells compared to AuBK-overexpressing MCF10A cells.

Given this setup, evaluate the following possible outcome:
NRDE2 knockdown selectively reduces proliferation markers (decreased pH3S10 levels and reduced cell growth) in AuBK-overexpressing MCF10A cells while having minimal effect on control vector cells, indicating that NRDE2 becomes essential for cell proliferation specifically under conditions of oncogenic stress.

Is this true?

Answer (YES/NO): NO